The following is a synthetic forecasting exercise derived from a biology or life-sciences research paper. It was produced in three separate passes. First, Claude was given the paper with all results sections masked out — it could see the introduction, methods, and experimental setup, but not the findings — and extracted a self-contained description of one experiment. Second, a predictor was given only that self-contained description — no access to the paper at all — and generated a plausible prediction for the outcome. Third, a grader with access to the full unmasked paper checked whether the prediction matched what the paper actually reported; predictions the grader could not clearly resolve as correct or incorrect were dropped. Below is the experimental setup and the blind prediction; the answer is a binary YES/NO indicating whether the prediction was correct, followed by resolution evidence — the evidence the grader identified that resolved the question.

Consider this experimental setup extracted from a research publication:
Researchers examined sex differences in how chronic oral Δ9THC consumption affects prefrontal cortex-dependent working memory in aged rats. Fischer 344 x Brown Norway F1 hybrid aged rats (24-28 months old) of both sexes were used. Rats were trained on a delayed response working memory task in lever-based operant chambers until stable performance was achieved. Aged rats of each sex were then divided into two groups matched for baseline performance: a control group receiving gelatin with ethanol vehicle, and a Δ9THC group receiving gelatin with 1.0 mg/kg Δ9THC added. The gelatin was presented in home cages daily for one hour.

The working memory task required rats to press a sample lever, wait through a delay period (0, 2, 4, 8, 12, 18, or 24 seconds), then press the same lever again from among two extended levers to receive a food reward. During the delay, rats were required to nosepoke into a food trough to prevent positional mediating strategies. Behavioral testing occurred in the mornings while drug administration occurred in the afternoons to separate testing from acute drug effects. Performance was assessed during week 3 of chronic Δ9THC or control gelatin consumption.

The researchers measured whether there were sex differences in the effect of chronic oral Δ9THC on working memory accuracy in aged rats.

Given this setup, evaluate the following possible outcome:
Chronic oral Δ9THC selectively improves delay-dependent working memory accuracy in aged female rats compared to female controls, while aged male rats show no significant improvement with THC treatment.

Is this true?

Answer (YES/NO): NO